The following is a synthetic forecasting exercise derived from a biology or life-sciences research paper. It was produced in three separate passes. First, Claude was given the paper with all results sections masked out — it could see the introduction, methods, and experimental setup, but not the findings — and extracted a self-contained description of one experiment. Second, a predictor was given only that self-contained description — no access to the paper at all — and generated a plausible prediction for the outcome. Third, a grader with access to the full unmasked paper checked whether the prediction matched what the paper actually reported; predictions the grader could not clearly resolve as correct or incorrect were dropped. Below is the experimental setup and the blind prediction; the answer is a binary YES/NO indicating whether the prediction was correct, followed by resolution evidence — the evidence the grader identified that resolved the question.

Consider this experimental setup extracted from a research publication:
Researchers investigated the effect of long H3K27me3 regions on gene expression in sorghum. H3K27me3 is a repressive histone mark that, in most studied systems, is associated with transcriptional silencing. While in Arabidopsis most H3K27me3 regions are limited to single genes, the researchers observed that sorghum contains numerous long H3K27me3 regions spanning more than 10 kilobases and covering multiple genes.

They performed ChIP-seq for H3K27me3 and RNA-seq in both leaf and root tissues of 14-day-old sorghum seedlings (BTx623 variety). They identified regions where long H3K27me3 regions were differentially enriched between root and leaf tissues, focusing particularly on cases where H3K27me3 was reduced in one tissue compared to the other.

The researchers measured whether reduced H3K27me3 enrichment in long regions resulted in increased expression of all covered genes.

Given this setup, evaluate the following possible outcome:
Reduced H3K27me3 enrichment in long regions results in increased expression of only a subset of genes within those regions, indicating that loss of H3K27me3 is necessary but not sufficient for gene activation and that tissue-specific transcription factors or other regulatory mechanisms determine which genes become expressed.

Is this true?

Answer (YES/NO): NO